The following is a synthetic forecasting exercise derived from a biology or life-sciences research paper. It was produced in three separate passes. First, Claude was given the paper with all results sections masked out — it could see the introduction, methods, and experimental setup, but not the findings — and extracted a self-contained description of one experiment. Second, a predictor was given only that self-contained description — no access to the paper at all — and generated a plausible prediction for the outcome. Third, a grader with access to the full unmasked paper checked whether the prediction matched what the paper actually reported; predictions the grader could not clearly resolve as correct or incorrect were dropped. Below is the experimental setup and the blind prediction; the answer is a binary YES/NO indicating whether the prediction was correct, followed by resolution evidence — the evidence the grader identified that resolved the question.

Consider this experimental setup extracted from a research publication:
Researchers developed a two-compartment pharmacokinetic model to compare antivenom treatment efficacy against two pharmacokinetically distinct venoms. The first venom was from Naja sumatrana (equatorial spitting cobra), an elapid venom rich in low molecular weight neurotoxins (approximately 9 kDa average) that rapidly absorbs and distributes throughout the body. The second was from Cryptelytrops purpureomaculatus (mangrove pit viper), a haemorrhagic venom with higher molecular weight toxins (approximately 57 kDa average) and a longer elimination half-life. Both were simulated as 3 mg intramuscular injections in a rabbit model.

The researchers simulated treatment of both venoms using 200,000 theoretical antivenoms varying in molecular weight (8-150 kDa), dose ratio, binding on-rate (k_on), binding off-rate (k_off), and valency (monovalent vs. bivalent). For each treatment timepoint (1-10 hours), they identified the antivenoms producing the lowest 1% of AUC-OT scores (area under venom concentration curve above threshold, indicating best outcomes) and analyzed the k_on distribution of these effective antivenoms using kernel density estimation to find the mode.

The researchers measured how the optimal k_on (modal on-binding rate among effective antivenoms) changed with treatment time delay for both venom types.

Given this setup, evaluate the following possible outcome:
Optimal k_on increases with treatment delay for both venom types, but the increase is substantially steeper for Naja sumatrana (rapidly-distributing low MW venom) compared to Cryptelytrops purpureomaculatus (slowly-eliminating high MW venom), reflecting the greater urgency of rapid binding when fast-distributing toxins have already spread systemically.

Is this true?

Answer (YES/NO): NO